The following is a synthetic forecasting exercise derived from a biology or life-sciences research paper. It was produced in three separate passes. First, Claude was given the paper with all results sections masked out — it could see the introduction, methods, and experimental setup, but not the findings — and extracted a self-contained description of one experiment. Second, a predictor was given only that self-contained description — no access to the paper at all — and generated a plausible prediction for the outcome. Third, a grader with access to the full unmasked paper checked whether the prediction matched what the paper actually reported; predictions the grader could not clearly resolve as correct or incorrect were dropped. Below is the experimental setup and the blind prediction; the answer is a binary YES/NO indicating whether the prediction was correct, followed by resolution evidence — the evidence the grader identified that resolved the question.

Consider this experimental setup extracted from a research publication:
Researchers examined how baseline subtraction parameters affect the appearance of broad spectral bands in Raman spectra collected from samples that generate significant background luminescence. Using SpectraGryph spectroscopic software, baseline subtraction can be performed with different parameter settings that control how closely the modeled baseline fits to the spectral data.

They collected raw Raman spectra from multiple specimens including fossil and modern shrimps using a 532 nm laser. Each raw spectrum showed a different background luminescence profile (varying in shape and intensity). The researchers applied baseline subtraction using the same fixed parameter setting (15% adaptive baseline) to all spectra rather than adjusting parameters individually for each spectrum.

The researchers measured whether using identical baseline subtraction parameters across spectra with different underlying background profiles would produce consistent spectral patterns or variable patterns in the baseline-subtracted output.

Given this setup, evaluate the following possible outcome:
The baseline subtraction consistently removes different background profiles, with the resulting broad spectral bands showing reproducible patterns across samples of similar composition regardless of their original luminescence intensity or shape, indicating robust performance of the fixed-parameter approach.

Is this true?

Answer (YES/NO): NO